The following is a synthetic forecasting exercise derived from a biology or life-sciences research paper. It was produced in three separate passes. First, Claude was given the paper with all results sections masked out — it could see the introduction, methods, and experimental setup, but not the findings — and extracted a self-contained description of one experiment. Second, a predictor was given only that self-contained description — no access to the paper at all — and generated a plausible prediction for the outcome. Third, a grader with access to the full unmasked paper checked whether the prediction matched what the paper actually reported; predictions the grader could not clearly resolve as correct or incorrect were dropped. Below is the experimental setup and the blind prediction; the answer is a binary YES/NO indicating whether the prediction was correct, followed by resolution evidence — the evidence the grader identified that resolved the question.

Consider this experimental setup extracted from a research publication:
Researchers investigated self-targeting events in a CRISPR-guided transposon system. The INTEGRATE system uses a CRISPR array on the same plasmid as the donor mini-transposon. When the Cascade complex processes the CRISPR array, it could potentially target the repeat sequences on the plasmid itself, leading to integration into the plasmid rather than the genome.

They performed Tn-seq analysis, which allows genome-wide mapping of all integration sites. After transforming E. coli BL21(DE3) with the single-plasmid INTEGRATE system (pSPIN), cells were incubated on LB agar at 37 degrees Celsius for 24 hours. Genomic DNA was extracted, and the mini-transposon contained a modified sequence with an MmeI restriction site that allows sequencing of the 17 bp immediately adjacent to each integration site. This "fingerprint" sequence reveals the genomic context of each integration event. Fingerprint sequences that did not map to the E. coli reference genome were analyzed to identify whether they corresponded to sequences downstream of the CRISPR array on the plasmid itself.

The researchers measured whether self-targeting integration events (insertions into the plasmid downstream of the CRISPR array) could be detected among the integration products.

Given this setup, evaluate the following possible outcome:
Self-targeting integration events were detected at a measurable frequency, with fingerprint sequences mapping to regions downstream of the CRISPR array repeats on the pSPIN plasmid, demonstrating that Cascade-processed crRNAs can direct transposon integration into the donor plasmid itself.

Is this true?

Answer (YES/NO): YES